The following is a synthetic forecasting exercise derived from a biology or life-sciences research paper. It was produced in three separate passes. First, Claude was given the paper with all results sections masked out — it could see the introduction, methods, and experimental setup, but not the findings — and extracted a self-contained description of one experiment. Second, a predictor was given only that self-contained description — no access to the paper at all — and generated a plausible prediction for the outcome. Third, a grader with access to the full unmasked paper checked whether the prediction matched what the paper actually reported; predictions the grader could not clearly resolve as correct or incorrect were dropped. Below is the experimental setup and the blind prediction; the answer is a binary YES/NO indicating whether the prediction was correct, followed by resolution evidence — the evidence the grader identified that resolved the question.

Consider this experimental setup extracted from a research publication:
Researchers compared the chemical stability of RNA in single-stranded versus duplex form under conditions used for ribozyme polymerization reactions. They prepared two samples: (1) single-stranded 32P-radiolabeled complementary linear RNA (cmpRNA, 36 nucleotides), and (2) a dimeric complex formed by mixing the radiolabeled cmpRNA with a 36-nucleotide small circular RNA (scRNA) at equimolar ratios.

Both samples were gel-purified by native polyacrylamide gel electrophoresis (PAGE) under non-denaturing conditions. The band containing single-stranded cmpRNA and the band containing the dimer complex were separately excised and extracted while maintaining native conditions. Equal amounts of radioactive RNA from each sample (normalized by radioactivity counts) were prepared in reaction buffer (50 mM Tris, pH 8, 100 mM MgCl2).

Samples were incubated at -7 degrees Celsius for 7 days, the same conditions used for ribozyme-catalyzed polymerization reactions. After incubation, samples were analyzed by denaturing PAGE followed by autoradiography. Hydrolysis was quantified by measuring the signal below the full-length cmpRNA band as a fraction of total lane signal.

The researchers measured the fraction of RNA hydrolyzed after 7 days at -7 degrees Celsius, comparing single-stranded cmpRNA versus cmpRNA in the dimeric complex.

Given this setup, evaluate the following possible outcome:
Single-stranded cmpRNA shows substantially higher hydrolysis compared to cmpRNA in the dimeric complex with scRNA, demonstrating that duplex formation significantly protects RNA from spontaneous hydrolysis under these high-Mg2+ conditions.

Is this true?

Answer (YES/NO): YES